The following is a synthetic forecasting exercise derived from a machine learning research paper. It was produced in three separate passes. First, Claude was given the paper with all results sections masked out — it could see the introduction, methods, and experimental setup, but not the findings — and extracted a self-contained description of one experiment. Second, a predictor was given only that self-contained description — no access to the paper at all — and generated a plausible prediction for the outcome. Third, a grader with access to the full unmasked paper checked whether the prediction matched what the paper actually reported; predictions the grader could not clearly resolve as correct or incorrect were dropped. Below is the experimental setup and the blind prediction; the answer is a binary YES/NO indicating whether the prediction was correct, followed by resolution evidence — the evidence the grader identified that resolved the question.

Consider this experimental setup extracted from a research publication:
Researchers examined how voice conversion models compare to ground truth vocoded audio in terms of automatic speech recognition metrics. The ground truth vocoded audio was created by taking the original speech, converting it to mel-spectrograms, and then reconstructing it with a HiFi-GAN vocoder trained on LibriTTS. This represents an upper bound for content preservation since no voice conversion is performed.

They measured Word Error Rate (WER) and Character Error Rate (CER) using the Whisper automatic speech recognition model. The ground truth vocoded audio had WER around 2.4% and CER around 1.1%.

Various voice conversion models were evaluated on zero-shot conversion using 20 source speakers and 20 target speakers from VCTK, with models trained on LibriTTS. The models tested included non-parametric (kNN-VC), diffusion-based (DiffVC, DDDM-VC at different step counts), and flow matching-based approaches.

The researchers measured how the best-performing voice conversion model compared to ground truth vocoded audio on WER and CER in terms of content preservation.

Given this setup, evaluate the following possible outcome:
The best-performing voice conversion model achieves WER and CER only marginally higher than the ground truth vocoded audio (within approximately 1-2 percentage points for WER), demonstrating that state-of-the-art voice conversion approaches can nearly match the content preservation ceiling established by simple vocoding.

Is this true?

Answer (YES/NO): NO